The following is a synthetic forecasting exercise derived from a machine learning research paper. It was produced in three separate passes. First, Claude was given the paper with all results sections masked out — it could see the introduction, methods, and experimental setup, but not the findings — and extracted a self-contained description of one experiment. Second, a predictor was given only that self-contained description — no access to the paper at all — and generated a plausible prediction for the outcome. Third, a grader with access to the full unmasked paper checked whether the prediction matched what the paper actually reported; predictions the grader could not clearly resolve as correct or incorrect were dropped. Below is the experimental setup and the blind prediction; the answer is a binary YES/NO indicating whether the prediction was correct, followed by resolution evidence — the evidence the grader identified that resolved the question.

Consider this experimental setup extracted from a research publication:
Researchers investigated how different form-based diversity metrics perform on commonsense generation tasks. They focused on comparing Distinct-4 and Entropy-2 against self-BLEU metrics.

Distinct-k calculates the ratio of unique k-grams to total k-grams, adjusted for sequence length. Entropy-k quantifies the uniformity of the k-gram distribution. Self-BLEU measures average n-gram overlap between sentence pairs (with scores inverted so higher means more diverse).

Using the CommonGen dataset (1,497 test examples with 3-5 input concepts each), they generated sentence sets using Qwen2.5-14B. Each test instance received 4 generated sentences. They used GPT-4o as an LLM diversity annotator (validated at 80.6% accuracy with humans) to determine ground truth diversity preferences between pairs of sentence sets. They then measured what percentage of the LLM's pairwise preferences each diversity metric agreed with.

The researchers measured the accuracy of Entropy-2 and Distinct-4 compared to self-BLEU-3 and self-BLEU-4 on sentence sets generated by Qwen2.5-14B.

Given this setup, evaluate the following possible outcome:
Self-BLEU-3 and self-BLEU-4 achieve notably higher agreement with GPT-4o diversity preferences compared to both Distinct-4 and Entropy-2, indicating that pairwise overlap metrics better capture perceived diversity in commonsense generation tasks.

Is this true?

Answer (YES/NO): NO